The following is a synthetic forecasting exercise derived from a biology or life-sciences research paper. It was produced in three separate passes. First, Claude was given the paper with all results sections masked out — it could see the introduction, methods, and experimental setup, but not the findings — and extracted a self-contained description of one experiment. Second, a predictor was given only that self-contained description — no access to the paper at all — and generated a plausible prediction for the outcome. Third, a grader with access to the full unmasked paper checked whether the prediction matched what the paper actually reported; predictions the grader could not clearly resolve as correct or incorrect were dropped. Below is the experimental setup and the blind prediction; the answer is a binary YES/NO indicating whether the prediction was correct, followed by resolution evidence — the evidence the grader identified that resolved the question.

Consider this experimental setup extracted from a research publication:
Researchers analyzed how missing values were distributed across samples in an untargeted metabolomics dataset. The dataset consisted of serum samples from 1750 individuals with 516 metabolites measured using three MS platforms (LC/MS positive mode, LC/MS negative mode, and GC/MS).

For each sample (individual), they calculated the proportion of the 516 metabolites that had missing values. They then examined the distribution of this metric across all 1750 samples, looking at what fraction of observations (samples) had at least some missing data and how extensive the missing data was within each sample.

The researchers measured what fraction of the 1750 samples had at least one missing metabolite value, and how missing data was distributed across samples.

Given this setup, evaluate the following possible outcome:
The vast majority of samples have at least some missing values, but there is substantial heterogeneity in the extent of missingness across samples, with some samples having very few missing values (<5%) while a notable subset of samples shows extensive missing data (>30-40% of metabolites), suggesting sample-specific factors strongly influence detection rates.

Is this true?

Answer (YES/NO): NO